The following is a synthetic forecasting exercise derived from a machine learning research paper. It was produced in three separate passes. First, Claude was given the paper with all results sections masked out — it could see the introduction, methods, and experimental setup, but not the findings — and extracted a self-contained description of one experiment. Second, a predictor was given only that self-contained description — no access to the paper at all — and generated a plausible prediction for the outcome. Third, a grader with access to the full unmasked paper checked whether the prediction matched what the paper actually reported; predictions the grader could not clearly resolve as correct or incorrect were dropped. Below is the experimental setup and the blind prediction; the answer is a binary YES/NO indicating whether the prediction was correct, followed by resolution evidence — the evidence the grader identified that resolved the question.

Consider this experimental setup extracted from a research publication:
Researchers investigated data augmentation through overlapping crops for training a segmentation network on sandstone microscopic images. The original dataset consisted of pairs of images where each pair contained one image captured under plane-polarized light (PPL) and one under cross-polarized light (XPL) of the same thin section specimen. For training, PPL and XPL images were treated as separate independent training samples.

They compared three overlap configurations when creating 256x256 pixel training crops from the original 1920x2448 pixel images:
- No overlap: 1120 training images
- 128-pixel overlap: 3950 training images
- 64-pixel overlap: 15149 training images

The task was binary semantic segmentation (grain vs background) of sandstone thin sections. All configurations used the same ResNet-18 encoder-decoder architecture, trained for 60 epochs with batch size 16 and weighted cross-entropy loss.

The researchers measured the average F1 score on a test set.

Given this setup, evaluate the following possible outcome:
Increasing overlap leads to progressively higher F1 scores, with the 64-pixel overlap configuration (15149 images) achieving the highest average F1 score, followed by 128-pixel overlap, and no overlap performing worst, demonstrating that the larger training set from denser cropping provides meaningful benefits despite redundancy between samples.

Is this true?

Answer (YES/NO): NO